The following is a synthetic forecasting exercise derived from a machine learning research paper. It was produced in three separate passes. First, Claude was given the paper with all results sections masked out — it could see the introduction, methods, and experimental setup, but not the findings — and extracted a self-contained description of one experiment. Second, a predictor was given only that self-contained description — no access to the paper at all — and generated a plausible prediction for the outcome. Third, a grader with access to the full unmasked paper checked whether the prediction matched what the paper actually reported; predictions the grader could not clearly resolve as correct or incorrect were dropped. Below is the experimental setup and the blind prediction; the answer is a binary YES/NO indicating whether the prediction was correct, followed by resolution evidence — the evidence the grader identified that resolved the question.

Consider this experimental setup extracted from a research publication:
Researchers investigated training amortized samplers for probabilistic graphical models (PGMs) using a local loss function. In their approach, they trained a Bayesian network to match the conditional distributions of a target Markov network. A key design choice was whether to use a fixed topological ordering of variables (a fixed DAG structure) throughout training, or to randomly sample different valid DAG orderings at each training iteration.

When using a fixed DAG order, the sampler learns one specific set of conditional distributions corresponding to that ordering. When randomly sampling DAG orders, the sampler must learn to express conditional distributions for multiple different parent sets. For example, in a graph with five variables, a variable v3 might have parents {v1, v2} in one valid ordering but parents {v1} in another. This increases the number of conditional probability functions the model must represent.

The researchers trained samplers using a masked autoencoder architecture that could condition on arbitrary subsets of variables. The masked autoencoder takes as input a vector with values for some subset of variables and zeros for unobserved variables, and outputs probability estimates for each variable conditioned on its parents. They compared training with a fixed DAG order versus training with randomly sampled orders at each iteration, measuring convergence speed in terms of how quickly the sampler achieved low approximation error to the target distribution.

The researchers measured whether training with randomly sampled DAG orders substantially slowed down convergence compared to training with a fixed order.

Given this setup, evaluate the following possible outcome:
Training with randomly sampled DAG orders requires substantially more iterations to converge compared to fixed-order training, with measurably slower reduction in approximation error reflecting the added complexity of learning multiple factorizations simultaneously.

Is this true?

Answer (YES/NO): NO